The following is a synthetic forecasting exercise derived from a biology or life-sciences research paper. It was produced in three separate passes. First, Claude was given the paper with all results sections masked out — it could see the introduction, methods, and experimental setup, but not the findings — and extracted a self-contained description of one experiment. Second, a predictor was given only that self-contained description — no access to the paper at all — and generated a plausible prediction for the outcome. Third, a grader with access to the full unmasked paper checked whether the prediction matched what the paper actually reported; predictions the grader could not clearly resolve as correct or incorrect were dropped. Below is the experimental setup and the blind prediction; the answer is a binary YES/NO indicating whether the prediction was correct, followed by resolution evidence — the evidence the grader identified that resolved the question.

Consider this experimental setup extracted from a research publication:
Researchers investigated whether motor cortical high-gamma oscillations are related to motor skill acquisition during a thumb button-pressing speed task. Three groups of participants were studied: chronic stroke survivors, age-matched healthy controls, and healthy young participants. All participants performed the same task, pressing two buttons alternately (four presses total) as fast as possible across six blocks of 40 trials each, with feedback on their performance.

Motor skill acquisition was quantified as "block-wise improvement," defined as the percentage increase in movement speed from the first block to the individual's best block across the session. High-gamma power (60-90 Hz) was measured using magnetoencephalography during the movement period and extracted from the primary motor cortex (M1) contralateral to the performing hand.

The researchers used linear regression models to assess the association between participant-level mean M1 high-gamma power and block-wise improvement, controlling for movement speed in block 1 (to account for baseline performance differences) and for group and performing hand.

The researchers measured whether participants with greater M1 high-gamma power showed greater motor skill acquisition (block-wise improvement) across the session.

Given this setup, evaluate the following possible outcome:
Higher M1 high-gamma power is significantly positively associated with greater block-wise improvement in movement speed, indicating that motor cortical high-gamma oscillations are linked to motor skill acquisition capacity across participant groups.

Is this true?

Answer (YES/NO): NO